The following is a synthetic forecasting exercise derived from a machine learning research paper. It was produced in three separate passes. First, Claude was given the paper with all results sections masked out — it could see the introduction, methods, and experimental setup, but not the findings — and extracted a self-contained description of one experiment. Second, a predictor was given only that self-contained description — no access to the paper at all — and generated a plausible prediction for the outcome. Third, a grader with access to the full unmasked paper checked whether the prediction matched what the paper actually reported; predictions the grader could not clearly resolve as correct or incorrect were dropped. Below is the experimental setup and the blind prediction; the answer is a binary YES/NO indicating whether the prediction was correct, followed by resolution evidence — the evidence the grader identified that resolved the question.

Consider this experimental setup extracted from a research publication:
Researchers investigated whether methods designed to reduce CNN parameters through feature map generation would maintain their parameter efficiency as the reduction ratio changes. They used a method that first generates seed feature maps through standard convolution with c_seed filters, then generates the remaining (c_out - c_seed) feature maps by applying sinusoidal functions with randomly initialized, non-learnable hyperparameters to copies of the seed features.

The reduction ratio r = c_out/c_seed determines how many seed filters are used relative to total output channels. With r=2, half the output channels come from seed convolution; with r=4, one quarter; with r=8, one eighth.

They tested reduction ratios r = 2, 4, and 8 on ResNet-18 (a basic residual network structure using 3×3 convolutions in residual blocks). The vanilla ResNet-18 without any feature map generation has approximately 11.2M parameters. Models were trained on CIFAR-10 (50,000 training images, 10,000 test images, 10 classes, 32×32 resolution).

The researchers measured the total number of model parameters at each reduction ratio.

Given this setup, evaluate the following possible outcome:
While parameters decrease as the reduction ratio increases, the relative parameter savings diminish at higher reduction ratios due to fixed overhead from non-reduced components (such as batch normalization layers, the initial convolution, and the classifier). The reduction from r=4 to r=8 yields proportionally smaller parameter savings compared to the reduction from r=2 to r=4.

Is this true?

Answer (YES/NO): NO